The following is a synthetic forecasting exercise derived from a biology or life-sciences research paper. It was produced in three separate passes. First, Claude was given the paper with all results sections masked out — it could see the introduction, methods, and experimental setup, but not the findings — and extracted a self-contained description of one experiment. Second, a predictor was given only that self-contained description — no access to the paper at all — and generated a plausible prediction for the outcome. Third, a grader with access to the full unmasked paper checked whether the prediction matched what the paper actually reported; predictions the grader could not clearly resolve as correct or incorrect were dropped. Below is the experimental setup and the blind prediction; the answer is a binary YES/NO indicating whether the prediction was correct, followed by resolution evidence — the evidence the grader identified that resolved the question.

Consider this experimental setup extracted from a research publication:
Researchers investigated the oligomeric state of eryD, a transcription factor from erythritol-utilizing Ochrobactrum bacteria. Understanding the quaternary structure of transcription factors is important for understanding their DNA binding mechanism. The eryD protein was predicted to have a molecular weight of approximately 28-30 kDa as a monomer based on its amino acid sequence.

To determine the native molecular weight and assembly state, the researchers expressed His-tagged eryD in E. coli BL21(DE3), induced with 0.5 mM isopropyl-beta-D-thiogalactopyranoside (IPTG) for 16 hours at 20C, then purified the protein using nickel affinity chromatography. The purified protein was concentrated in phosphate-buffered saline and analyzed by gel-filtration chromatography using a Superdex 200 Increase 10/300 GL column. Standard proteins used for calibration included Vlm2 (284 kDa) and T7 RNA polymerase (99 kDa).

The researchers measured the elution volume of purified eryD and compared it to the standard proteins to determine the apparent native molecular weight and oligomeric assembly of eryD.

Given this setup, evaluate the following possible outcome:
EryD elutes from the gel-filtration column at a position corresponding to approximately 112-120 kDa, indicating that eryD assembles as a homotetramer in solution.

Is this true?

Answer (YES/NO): YES